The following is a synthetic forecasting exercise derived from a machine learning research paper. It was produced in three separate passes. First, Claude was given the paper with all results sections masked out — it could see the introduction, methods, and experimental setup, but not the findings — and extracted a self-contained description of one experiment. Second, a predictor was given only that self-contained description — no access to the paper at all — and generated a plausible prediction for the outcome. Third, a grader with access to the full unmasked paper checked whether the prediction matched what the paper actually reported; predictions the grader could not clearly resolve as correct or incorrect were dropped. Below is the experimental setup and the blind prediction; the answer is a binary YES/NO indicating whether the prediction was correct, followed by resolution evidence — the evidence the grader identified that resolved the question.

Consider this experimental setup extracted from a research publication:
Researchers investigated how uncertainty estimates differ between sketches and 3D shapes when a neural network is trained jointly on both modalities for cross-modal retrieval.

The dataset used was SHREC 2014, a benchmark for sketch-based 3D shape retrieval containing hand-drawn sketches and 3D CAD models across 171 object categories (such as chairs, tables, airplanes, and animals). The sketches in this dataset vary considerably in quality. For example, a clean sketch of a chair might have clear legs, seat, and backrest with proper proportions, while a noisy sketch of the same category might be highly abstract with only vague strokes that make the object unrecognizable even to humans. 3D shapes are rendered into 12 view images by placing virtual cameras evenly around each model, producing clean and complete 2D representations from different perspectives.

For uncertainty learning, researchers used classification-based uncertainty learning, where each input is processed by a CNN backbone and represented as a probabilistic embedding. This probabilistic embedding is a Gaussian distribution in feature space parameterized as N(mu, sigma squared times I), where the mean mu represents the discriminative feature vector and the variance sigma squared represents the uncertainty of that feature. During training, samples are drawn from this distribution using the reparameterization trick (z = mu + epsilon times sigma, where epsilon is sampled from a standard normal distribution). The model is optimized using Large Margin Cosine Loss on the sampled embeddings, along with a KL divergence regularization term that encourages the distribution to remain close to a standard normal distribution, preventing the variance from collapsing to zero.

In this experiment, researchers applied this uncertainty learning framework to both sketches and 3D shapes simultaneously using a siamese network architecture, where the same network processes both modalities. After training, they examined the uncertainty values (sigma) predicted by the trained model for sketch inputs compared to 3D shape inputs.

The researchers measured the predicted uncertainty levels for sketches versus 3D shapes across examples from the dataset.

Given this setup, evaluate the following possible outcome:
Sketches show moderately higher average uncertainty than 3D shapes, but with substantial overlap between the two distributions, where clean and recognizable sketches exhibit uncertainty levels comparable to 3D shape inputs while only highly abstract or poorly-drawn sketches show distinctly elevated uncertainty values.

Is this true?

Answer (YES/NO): NO